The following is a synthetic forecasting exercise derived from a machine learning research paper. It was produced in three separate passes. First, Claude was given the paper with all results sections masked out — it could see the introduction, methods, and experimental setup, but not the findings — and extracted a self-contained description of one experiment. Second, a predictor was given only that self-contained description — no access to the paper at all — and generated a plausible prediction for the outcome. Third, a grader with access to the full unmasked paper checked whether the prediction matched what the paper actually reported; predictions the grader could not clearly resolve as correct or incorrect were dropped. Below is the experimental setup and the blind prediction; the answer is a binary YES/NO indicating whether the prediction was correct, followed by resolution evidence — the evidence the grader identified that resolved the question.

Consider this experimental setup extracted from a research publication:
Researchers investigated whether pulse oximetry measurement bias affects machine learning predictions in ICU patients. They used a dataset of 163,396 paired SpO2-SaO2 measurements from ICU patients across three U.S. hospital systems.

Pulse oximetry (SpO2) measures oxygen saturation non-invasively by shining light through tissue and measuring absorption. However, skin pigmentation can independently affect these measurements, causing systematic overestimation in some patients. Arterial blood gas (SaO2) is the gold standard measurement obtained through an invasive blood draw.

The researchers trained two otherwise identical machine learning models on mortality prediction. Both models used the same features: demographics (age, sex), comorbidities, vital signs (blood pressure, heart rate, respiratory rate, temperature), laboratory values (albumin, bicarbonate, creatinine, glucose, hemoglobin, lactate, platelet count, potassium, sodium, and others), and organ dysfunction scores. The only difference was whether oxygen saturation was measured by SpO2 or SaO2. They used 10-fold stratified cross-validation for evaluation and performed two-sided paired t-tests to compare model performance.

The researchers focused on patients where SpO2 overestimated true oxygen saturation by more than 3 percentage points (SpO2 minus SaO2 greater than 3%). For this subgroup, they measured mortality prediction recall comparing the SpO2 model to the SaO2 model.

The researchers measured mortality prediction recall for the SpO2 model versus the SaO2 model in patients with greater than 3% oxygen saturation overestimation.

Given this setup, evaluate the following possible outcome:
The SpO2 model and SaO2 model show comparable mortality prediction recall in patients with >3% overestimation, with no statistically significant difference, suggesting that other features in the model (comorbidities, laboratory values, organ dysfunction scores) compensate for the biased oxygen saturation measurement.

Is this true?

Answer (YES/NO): NO